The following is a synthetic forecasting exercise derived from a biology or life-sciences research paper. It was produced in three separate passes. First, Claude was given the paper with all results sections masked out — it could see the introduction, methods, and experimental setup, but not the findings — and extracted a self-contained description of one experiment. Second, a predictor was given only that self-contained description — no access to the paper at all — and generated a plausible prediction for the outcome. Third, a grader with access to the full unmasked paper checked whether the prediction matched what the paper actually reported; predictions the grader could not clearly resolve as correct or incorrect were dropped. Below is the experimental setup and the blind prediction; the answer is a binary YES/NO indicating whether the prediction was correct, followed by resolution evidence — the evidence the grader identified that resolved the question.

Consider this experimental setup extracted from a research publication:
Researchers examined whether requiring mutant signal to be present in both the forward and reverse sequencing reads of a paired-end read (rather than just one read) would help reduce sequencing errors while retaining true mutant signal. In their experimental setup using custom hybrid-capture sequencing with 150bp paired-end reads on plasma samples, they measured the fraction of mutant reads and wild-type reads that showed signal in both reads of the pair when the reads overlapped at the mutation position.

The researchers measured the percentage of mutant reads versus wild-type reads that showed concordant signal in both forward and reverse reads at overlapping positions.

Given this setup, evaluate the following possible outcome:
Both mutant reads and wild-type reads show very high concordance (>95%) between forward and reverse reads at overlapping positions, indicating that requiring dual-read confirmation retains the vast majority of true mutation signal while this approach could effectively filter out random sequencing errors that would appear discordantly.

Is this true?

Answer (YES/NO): NO